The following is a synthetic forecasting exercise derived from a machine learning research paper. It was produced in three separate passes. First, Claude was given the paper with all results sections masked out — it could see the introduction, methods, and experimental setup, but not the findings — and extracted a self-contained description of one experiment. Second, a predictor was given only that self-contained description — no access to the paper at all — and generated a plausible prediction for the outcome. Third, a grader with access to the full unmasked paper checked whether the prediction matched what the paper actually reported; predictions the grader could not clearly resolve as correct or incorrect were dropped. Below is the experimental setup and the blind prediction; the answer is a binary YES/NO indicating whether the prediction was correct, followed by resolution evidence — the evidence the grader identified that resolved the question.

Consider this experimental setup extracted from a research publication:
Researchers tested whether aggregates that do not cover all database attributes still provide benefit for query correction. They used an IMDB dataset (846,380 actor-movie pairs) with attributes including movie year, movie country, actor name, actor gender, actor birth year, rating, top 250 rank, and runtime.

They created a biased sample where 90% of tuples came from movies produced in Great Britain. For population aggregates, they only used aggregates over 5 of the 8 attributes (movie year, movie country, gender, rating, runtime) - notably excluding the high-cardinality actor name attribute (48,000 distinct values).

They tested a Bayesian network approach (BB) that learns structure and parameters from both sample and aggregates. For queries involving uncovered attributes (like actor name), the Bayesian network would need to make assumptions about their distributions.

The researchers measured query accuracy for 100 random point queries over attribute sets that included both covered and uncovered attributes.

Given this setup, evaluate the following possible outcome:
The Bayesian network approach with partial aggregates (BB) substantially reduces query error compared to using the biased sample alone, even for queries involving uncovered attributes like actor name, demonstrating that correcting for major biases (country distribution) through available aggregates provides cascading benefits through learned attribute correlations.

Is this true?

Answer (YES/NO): NO